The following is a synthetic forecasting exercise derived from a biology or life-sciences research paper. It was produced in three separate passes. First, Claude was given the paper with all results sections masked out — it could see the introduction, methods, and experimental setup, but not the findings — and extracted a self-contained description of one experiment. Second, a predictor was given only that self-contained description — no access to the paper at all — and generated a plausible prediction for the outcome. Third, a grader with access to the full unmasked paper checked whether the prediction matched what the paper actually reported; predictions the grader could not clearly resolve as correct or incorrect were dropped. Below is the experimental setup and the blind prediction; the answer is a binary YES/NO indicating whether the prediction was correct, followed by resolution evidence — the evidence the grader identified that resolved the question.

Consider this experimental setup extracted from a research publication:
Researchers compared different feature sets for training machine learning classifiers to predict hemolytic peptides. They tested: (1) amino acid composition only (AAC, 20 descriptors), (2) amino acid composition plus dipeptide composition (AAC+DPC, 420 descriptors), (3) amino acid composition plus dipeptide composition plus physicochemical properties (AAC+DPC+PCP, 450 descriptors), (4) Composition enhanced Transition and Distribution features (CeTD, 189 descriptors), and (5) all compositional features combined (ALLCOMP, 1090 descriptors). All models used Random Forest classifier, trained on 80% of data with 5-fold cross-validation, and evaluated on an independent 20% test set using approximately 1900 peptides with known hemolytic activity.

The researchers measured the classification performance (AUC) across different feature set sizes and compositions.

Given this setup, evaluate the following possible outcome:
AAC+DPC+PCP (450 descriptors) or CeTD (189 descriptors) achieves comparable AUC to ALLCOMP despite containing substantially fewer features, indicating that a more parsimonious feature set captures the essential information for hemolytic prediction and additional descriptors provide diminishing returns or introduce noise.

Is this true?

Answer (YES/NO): YES